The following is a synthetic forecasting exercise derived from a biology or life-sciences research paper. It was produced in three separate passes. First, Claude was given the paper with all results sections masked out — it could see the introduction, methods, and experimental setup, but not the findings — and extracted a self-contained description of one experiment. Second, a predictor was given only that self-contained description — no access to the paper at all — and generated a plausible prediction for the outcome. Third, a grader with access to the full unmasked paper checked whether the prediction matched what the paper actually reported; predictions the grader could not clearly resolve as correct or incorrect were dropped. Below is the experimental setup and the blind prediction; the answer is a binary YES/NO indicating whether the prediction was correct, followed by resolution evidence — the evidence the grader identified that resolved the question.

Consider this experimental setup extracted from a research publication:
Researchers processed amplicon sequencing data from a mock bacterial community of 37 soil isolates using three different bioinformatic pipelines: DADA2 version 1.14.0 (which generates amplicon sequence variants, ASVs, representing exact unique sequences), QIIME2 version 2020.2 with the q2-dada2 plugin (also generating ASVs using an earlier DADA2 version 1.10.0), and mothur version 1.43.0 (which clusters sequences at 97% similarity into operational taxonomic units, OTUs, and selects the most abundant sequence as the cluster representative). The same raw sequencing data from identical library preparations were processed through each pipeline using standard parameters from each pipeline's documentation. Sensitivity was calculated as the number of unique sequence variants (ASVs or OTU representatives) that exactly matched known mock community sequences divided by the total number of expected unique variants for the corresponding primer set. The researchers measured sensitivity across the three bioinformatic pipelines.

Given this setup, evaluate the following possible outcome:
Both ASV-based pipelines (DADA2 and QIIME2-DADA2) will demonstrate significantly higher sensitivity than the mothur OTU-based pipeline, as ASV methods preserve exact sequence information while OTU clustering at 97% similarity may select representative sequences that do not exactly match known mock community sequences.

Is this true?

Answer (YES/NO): NO